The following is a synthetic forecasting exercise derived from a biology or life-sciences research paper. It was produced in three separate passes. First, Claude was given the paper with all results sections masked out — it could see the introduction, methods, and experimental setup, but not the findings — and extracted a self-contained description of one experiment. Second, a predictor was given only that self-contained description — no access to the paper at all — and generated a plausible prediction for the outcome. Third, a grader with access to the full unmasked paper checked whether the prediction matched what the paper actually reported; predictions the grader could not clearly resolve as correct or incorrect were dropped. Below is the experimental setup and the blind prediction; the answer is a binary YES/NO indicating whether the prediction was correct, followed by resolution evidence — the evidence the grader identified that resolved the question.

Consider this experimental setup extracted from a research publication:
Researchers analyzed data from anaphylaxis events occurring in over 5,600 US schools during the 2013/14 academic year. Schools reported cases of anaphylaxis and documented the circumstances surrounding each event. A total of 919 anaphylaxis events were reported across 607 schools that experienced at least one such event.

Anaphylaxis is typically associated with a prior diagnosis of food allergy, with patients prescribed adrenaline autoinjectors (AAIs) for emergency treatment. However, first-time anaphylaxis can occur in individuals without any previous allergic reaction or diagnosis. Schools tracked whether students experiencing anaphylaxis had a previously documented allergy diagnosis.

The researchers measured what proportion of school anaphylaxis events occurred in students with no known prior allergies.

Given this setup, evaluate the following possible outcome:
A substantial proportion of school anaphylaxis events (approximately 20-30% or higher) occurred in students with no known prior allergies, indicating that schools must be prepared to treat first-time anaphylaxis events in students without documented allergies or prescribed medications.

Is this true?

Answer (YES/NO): YES